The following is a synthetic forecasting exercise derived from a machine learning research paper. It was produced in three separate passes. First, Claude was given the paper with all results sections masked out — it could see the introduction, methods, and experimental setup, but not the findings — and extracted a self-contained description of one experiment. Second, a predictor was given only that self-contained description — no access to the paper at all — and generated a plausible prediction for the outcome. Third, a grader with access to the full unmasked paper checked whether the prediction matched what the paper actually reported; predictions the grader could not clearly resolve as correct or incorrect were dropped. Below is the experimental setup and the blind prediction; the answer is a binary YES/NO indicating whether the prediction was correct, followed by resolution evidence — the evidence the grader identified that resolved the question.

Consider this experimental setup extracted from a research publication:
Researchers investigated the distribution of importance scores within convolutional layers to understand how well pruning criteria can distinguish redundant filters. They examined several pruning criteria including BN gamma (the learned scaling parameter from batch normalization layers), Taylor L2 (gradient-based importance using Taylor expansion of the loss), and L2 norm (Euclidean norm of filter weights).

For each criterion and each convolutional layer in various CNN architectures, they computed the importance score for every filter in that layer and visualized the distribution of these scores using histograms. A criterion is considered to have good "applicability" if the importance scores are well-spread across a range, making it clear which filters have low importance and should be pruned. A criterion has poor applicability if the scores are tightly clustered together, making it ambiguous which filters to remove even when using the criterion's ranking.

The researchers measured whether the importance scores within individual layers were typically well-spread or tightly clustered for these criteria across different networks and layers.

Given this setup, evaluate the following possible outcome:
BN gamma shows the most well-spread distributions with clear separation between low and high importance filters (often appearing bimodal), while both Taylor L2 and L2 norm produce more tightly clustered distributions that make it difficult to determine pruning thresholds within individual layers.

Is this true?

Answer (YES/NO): NO